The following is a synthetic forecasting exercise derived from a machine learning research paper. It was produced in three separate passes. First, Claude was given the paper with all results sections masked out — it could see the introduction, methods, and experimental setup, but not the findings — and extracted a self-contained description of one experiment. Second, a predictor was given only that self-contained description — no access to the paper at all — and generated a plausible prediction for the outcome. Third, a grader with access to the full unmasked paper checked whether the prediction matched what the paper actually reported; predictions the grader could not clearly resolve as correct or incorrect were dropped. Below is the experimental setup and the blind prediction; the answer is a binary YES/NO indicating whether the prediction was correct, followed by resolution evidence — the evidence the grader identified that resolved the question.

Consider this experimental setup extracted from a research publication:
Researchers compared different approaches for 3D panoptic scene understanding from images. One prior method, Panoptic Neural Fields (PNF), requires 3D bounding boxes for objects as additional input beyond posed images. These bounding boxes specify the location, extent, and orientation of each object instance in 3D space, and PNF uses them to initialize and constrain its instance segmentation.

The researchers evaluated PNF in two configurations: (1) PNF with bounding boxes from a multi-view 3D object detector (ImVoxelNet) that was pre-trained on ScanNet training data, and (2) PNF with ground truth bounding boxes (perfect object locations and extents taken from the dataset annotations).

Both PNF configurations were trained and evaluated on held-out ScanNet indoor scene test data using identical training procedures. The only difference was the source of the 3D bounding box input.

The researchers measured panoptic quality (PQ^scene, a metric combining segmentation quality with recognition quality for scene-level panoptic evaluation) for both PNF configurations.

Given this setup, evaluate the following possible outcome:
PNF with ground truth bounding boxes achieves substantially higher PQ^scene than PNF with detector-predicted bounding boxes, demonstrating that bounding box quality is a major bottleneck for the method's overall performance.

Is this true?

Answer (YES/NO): YES